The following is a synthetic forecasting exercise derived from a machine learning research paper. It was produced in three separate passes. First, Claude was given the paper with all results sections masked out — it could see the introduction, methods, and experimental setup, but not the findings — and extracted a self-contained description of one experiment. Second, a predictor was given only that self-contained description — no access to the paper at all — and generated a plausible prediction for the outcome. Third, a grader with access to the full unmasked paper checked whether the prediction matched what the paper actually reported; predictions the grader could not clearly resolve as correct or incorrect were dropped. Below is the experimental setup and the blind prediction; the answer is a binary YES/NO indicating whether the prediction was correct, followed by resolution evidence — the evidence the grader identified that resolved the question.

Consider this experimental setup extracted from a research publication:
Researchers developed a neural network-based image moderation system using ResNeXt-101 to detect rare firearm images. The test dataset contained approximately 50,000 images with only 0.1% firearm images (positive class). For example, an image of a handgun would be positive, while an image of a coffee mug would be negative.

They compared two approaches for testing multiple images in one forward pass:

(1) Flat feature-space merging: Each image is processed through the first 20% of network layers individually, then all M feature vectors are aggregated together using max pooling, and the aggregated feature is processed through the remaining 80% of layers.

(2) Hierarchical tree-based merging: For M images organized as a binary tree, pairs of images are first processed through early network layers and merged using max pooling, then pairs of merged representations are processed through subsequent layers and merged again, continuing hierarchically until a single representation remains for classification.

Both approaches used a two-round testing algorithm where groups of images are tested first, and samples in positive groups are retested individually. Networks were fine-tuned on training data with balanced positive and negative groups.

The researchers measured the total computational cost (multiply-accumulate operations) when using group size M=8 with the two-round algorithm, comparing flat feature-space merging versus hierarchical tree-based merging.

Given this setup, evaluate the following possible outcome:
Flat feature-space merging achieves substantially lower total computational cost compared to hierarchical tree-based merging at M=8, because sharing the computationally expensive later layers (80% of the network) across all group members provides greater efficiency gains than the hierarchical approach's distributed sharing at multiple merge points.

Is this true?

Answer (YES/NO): NO